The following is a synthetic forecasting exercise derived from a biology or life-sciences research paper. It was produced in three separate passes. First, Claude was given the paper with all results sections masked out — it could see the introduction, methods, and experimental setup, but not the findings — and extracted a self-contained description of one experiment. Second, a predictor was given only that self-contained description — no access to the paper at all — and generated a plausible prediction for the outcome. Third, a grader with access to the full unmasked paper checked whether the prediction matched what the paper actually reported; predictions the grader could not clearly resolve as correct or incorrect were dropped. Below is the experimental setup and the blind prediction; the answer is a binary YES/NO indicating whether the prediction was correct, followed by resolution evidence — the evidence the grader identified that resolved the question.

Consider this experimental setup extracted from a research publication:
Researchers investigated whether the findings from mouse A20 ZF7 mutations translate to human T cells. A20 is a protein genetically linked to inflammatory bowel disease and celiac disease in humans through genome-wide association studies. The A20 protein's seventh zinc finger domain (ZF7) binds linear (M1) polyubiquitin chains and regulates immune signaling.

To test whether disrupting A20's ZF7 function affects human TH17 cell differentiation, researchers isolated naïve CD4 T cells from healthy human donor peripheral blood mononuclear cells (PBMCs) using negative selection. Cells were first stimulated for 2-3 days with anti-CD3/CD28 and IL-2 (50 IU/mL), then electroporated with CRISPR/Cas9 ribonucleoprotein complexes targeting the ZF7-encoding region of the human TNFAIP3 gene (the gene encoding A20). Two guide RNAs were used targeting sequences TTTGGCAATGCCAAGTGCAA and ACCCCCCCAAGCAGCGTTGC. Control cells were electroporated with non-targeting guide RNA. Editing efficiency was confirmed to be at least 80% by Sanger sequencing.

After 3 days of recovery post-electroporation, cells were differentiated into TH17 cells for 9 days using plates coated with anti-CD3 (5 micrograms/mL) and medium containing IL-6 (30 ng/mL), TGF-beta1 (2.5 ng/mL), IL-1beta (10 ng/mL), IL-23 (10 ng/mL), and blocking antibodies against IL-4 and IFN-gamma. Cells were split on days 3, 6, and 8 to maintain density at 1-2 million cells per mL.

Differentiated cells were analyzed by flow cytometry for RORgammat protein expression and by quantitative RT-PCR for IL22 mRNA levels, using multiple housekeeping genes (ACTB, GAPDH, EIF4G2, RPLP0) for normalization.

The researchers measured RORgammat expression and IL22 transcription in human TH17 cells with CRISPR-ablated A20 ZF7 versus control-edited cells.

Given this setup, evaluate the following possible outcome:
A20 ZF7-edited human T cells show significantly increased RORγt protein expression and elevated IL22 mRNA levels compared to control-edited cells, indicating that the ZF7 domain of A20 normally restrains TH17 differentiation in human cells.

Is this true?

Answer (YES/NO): YES